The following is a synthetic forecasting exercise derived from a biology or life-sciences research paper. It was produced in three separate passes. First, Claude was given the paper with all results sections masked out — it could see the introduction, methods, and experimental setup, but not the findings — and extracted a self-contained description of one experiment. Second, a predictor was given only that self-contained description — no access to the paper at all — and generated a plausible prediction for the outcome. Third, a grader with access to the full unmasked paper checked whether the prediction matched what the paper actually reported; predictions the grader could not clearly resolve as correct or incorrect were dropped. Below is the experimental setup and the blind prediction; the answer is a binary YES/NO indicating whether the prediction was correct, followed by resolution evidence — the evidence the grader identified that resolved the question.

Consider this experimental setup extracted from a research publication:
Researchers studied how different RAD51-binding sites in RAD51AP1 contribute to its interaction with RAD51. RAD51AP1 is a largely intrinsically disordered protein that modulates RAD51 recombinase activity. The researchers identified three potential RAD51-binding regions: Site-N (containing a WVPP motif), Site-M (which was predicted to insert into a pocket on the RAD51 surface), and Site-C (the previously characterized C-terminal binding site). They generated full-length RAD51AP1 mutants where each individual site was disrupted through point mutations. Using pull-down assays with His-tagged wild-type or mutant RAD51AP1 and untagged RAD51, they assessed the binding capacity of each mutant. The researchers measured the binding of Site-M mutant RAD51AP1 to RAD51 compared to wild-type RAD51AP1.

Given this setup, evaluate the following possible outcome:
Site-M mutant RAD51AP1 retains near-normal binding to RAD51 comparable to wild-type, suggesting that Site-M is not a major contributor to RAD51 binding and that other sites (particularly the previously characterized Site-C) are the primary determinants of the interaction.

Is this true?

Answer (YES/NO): NO